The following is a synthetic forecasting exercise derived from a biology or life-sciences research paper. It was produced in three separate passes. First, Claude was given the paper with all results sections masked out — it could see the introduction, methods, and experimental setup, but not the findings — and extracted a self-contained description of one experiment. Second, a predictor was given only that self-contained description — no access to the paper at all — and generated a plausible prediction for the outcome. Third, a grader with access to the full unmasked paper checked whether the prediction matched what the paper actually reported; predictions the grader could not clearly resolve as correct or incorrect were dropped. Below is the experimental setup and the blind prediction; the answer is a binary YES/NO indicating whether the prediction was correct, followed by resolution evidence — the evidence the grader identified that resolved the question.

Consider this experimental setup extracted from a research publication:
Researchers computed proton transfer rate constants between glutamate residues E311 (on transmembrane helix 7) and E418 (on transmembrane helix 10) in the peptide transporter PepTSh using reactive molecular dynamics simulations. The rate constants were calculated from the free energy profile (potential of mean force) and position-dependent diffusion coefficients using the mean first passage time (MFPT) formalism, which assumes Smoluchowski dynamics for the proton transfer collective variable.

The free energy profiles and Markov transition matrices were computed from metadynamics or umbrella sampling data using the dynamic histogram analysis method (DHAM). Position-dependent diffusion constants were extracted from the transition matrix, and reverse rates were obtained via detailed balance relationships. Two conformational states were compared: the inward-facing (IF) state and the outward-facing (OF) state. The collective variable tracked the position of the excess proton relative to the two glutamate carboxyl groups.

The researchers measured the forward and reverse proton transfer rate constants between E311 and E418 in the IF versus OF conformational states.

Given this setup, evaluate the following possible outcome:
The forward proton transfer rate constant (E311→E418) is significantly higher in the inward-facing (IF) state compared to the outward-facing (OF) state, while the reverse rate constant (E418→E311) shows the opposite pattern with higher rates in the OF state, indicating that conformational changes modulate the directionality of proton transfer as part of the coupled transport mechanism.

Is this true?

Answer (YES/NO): NO